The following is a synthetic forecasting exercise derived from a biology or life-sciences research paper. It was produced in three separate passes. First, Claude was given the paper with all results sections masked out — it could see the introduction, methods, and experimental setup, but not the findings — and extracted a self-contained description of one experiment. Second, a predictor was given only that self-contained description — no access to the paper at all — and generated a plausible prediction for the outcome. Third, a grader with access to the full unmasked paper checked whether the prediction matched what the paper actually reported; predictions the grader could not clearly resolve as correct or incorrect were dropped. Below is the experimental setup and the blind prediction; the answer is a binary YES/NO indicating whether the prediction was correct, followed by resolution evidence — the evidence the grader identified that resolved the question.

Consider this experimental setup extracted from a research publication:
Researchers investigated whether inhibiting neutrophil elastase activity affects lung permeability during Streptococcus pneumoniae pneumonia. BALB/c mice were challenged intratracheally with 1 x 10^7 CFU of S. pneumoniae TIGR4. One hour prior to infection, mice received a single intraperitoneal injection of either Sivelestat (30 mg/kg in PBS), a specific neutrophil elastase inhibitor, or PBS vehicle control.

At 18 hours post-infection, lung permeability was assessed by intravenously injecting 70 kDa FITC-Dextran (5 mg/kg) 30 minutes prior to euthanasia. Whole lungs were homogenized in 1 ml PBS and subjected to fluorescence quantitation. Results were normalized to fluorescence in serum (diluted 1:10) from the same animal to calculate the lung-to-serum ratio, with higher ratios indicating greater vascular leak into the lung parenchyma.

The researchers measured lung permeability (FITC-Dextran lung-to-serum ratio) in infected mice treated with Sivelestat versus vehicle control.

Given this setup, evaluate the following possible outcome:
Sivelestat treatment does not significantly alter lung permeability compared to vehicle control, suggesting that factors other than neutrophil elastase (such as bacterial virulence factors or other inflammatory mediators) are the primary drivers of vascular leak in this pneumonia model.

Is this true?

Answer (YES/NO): NO